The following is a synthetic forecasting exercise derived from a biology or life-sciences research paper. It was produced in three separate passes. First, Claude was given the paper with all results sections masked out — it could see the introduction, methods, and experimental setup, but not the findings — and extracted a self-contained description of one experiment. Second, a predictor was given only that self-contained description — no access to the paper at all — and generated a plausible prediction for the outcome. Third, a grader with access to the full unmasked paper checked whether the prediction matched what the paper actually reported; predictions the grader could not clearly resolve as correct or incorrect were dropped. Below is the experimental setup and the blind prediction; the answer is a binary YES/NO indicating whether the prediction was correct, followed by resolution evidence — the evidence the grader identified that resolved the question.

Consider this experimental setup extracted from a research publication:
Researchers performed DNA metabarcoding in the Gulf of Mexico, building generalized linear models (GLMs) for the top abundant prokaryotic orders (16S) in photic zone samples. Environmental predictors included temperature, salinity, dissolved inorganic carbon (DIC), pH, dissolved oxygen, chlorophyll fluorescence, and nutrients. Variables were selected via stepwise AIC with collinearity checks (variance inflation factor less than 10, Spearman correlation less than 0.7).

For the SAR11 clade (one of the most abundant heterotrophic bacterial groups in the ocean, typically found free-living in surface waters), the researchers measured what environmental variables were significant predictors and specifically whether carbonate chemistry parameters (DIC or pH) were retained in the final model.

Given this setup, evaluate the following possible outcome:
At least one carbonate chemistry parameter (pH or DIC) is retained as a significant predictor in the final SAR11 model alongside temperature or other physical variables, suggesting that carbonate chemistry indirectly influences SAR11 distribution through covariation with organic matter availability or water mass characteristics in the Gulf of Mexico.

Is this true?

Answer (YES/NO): YES